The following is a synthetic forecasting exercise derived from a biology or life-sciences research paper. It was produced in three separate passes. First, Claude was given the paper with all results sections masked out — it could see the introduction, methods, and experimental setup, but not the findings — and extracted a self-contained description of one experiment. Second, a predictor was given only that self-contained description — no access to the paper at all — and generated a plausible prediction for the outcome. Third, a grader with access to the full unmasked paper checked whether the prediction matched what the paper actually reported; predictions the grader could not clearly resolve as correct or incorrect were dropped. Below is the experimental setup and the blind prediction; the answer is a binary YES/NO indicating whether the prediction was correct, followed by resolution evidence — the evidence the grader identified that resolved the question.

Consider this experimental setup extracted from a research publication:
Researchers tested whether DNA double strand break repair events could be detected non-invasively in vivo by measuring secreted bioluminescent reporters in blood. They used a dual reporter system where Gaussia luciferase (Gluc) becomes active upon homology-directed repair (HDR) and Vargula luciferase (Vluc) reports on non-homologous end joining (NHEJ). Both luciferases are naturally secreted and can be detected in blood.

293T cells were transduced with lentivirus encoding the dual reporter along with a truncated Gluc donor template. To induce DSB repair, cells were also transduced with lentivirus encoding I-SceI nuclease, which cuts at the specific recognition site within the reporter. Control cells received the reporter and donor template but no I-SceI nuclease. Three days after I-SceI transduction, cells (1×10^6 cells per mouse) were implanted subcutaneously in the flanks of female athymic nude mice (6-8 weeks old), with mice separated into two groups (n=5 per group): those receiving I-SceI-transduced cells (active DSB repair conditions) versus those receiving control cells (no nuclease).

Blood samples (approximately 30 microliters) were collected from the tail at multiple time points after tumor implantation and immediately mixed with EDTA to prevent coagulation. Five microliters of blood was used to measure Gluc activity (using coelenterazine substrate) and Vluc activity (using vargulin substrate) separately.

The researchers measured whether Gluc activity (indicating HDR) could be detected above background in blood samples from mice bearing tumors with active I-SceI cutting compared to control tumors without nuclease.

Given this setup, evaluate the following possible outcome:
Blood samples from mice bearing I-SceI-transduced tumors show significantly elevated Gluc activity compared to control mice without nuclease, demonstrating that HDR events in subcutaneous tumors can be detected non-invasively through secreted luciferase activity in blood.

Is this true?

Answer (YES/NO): YES